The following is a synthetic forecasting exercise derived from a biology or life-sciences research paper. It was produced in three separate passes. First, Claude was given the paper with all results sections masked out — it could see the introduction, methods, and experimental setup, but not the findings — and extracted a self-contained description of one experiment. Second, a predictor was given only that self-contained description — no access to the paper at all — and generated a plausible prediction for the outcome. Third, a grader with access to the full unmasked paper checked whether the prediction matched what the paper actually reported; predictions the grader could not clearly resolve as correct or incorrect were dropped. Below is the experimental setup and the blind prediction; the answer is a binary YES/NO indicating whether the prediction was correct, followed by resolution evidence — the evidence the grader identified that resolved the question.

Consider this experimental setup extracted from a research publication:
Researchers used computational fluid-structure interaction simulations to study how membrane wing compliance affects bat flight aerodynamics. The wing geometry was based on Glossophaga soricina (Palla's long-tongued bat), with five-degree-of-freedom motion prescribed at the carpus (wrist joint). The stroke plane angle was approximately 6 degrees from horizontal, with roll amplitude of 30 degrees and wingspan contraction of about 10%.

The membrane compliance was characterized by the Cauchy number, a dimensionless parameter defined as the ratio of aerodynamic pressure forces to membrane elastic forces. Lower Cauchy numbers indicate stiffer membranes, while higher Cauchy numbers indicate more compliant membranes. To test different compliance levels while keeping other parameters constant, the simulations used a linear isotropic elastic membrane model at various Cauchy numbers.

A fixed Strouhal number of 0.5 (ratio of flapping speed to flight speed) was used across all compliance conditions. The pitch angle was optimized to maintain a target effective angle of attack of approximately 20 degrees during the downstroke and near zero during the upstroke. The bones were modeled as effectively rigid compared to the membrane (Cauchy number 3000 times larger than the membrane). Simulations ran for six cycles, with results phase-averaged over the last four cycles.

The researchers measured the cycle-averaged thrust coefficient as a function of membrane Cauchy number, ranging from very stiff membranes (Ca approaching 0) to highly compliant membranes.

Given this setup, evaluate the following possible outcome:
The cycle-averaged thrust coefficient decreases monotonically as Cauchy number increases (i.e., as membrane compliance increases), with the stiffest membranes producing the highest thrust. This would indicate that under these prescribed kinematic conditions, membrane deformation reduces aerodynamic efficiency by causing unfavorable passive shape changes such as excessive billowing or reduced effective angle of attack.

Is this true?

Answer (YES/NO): NO